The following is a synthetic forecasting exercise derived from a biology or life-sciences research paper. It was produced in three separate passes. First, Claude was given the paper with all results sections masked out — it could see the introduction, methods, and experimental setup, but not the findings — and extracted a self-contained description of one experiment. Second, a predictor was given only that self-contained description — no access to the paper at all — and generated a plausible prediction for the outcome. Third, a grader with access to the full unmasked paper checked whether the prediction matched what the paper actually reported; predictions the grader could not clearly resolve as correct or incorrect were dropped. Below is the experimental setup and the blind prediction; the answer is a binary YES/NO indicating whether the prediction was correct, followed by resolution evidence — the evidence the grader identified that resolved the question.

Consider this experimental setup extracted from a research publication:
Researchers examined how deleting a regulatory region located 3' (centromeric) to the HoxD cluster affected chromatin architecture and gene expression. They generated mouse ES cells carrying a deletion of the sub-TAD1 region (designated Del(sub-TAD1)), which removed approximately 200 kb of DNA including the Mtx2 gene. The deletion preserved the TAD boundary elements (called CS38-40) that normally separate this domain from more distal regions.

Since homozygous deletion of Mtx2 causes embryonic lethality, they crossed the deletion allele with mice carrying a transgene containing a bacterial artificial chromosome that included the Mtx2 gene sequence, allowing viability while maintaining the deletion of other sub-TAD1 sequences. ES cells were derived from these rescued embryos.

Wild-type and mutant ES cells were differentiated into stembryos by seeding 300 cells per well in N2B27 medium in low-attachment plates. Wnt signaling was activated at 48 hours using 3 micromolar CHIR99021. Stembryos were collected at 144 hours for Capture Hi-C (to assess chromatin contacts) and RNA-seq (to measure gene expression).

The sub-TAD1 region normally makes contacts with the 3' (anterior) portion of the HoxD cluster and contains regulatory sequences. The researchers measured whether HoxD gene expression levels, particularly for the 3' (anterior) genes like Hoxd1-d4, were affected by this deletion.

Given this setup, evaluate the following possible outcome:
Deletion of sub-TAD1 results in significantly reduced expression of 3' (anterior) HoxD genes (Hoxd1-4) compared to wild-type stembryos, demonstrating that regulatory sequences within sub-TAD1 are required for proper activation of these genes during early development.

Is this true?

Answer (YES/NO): NO